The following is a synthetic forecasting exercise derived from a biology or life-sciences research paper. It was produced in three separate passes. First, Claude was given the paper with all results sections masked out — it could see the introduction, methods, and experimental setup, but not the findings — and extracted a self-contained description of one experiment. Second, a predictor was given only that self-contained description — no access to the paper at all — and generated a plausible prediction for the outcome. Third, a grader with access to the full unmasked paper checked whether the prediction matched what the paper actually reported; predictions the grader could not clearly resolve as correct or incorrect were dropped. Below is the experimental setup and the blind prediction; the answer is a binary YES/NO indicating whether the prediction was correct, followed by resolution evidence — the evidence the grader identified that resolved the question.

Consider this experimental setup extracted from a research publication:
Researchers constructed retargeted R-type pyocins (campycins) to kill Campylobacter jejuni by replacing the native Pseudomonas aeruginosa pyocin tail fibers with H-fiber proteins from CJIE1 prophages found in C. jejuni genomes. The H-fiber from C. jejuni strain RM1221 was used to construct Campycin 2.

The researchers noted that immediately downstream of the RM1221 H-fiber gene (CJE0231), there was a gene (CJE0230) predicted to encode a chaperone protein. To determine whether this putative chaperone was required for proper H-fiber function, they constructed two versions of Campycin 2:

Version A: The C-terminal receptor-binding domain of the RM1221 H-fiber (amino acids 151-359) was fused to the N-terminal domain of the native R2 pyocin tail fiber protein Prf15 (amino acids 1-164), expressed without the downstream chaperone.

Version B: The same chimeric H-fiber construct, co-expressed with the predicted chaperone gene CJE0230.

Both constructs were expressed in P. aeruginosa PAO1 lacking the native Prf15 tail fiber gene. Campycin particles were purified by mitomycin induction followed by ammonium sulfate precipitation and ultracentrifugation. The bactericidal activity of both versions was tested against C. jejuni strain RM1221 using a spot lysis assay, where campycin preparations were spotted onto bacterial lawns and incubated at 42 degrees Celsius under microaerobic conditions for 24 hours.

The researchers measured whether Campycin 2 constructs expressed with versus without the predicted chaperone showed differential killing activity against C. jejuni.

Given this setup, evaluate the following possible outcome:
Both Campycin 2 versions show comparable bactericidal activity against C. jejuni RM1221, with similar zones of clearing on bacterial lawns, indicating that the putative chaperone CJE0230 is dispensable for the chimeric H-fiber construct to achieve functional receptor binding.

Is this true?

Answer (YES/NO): YES